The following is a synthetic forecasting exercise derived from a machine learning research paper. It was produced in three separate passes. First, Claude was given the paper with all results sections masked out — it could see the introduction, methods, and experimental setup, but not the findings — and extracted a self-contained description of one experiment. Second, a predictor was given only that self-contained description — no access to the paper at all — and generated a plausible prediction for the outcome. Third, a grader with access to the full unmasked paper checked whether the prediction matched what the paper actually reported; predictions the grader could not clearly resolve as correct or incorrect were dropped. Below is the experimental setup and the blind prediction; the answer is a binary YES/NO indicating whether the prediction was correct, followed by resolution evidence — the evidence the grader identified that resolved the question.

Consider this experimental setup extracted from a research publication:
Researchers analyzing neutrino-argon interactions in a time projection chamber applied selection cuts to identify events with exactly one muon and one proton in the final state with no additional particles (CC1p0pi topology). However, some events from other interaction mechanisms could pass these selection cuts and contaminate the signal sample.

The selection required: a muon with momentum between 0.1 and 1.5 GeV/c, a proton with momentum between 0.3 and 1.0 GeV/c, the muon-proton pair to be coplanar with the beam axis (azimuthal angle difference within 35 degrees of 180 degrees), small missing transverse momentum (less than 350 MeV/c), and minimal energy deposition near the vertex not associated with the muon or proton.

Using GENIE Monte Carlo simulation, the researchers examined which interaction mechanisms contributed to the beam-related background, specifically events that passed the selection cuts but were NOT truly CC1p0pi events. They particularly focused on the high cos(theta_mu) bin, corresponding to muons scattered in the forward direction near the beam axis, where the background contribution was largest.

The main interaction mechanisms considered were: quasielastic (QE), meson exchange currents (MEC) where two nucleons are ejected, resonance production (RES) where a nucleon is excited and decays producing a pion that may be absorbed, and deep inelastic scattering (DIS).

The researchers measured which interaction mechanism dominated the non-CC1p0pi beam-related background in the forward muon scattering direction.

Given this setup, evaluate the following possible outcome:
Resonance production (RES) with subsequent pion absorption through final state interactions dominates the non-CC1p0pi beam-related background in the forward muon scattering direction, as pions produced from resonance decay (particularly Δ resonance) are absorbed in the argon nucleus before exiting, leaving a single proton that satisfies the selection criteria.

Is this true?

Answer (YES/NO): YES